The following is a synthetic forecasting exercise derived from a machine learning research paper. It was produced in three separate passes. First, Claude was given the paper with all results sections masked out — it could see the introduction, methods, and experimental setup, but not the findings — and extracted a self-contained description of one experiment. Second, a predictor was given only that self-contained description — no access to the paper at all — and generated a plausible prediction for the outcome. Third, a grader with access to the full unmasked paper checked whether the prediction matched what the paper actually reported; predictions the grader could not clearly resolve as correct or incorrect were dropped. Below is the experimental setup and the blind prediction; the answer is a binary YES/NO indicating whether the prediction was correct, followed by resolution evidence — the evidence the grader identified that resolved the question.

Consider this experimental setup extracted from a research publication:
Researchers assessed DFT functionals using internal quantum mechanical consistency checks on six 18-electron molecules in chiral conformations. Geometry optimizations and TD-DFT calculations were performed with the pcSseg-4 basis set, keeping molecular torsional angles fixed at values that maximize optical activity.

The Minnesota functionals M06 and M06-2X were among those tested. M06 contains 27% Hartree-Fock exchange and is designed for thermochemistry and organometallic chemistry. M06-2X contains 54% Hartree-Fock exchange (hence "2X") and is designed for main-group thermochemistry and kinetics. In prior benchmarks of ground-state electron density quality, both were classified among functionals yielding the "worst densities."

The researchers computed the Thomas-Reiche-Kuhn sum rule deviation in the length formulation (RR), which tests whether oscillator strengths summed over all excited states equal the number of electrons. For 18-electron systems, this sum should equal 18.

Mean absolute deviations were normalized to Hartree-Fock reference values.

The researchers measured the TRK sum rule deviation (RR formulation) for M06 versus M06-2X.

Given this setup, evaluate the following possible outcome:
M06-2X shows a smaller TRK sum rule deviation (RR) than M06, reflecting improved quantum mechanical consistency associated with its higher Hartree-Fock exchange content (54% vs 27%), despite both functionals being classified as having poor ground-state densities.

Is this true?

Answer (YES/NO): NO